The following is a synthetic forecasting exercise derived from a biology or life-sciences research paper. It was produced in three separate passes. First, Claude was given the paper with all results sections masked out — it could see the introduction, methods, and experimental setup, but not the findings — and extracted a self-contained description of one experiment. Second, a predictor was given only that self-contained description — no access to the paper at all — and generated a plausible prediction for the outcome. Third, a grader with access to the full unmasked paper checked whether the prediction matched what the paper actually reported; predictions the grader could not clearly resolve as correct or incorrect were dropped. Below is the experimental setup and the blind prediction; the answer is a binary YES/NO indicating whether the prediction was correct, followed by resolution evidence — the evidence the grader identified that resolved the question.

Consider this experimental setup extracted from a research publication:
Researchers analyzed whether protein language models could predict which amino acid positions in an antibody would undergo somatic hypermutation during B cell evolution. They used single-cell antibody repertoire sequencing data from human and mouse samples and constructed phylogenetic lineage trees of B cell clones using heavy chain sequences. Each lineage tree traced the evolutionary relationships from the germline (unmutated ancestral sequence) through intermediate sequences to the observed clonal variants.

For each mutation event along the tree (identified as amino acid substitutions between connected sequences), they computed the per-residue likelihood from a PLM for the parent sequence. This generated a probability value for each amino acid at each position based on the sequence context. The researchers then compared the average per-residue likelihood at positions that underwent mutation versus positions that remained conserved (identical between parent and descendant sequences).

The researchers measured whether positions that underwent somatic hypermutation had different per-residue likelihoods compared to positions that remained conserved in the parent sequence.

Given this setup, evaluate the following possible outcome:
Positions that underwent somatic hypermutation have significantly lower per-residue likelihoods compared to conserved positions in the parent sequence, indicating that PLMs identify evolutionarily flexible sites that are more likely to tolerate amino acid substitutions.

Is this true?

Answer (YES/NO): YES